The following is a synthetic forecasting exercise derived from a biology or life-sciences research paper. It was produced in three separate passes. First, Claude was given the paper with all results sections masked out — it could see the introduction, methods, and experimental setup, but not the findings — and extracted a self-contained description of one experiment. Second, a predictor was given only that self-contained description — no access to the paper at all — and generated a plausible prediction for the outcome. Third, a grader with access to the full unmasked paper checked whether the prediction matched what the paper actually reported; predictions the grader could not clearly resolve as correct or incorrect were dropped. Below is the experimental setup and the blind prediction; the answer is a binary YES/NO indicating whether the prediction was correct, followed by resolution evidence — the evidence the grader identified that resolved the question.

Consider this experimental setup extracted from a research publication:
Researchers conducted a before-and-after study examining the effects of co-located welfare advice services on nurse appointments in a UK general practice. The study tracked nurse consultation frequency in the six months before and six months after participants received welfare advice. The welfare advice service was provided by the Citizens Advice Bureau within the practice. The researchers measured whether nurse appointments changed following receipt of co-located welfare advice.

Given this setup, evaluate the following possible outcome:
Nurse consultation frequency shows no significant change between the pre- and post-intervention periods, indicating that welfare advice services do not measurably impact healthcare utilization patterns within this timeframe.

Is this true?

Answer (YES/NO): YES